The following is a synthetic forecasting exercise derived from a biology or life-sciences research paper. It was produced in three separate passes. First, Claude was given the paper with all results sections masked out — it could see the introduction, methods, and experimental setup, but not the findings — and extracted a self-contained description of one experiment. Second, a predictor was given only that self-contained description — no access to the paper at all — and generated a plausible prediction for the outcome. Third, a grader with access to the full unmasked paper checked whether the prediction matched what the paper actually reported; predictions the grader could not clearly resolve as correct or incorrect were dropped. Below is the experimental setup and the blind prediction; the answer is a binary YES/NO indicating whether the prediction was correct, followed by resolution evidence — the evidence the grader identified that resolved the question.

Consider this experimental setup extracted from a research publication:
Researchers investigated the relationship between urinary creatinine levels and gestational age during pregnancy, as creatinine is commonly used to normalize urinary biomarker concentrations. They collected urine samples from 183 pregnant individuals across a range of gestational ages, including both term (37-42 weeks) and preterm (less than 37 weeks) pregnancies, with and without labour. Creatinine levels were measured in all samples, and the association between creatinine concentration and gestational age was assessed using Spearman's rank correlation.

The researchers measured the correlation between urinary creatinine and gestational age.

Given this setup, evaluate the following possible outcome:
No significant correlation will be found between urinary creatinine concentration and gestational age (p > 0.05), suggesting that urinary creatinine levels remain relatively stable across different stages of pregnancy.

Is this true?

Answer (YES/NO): NO